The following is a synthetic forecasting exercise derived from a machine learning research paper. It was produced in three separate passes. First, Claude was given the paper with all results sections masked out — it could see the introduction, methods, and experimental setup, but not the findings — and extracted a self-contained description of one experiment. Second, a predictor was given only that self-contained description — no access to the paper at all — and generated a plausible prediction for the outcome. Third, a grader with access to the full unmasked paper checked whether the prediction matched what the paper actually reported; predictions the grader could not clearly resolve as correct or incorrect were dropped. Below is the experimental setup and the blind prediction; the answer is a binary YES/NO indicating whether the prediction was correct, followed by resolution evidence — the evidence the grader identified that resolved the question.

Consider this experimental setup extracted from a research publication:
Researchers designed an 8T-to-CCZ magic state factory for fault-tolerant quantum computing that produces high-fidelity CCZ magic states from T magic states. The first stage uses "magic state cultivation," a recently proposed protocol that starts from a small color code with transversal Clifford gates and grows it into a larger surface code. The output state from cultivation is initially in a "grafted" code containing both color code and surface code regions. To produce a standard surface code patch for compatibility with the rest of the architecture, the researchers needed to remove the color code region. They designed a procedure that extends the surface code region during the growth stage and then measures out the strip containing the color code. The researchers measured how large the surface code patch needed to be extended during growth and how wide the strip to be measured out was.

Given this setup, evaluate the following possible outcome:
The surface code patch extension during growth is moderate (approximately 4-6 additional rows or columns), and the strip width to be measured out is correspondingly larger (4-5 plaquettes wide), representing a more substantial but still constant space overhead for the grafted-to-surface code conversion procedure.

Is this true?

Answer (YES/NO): YES